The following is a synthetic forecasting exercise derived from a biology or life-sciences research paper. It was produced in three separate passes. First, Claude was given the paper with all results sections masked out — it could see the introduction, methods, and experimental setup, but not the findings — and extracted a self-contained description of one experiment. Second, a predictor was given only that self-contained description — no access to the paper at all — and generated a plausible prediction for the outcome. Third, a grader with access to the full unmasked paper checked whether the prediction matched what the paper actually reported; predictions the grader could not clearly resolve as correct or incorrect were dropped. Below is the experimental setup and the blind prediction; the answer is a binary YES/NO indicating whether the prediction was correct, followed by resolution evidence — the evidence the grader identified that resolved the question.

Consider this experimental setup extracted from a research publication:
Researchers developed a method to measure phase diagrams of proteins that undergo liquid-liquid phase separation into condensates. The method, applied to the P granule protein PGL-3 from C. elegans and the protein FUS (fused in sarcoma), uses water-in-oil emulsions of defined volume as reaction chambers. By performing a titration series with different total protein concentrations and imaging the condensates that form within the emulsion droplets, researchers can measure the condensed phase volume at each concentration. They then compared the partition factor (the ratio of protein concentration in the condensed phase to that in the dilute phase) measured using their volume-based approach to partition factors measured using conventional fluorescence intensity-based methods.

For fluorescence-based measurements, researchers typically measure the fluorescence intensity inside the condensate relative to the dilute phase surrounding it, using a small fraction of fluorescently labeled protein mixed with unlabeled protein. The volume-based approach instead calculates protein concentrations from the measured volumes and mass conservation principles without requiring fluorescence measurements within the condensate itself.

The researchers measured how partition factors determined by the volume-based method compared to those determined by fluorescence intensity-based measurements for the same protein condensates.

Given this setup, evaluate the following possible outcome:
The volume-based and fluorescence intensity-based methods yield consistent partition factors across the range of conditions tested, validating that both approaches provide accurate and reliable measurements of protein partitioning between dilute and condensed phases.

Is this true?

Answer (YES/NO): NO